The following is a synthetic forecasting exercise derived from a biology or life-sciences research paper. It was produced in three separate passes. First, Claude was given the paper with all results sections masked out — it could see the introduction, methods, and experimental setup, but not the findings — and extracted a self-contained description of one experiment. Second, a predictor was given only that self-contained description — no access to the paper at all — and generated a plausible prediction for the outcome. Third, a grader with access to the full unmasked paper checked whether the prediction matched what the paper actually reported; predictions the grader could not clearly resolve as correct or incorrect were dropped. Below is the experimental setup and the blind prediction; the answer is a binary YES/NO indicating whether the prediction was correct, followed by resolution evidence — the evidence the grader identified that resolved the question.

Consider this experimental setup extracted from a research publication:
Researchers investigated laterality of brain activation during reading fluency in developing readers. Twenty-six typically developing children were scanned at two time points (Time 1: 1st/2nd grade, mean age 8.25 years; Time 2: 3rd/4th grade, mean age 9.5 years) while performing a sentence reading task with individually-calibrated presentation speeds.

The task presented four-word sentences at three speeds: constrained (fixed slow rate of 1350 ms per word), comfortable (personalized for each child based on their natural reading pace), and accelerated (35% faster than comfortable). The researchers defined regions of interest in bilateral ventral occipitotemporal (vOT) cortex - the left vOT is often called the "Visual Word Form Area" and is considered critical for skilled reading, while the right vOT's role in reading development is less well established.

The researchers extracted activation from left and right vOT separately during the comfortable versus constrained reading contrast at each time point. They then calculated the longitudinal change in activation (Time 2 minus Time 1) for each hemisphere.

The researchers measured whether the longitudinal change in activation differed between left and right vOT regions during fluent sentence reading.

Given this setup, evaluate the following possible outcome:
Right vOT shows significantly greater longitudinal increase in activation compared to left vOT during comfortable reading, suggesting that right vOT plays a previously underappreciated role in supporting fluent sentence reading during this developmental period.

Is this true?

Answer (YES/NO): NO